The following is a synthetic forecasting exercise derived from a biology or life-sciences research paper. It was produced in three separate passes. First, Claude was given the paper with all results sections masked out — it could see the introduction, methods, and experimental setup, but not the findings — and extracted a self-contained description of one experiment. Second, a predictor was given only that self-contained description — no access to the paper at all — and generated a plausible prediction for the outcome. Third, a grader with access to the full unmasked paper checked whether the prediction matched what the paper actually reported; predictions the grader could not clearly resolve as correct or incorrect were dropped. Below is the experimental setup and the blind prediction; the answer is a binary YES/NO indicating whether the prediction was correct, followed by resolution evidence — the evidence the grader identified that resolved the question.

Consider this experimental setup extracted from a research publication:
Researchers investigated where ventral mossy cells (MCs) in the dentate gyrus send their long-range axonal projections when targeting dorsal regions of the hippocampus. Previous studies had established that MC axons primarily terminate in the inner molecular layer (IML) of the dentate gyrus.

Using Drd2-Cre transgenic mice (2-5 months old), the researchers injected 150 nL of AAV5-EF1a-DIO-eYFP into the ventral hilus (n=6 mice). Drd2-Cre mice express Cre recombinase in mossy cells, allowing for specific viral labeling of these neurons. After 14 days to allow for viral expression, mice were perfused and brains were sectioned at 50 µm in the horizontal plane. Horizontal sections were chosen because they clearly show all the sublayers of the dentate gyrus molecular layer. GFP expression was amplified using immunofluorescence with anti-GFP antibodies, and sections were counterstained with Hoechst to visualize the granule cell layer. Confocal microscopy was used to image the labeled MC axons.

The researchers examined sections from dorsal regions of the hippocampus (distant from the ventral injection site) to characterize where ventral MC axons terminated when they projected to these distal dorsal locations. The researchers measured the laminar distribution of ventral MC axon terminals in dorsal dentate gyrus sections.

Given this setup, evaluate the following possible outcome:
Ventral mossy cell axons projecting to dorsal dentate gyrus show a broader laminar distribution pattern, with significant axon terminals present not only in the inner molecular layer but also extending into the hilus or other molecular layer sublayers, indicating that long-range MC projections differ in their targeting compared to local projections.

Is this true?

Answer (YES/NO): NO